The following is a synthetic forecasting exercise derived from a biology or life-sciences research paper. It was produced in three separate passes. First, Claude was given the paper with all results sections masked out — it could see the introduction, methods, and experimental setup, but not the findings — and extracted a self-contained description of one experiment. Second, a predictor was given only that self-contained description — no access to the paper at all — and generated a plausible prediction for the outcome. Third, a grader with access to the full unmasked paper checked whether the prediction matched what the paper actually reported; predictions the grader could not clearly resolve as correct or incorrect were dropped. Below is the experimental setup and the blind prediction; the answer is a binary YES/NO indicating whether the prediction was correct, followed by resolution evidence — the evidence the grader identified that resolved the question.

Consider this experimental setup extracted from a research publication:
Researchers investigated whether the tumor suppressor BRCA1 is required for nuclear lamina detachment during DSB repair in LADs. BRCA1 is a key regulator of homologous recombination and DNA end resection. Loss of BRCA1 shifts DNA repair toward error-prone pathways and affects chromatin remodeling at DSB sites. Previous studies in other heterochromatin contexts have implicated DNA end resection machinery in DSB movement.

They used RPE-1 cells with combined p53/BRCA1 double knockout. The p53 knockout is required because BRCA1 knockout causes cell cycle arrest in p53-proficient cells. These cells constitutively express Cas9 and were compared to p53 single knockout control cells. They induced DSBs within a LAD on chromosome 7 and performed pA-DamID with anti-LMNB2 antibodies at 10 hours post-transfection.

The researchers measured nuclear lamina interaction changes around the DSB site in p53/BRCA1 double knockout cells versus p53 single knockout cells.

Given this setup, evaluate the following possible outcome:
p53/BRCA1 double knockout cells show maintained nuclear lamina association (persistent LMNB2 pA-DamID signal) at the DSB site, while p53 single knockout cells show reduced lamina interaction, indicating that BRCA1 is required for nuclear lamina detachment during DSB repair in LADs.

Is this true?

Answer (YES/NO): NO